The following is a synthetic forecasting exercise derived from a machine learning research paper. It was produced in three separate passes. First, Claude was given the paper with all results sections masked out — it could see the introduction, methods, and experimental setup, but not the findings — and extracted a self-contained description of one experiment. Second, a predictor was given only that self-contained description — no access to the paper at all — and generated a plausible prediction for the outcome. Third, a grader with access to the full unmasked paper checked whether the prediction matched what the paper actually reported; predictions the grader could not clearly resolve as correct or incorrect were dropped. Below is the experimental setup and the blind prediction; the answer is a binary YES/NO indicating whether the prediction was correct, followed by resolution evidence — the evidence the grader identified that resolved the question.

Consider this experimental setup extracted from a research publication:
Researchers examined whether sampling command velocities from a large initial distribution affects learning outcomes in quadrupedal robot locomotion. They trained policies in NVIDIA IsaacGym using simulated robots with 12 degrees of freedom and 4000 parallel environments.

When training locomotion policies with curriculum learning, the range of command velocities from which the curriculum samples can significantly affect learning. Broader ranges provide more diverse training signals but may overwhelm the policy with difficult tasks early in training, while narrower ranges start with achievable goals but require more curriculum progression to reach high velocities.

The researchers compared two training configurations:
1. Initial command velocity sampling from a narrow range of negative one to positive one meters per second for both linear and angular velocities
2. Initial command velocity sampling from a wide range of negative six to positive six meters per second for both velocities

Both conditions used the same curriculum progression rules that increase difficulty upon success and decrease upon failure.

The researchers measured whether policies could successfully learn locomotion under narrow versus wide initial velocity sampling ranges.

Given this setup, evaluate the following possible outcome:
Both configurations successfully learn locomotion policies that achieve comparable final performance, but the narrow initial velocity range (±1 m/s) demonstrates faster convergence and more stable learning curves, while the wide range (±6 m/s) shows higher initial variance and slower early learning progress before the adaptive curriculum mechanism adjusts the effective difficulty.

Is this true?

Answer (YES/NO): NO